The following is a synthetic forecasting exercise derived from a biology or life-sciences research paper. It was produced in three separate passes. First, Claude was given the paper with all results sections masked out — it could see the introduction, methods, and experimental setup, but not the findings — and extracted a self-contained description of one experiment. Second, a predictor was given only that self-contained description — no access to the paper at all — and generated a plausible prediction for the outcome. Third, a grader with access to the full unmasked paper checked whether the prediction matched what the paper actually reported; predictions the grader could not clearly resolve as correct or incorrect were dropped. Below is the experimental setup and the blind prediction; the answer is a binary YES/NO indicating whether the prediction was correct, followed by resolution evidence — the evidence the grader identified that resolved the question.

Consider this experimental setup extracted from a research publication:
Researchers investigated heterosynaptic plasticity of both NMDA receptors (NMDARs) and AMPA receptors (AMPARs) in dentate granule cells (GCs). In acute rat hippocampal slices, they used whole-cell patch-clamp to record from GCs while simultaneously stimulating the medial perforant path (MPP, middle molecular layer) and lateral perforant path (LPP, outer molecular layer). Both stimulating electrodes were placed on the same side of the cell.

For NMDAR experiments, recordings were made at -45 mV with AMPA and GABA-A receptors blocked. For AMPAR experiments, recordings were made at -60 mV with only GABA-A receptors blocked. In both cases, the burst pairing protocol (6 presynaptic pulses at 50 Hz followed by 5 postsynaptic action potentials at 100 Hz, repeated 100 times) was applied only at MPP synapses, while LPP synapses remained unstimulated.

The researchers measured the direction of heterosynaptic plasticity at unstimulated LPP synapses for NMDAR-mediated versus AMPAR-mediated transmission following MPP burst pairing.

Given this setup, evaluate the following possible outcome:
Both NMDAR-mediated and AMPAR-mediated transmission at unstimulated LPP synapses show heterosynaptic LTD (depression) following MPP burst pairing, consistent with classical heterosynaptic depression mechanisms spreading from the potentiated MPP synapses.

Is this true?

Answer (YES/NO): NO